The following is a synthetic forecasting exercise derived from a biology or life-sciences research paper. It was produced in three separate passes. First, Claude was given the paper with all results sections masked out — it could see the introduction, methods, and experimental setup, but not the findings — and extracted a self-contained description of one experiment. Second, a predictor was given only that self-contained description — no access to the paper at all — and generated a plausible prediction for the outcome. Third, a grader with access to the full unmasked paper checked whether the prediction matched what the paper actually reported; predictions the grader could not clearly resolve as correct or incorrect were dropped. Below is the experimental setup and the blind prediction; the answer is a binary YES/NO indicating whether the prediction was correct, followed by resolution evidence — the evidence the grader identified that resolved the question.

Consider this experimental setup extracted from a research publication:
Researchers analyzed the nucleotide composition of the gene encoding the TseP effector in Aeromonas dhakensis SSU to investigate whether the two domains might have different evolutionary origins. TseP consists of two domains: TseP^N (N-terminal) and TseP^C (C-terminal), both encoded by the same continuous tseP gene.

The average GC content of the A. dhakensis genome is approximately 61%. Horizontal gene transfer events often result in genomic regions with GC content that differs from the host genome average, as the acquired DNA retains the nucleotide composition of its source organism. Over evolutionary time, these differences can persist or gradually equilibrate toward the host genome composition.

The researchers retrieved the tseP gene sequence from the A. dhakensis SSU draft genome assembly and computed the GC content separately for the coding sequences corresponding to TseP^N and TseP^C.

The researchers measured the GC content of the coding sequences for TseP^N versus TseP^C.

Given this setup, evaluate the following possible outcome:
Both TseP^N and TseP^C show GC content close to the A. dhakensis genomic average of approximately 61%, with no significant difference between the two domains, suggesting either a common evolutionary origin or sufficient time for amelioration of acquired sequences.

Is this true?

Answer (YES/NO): NO